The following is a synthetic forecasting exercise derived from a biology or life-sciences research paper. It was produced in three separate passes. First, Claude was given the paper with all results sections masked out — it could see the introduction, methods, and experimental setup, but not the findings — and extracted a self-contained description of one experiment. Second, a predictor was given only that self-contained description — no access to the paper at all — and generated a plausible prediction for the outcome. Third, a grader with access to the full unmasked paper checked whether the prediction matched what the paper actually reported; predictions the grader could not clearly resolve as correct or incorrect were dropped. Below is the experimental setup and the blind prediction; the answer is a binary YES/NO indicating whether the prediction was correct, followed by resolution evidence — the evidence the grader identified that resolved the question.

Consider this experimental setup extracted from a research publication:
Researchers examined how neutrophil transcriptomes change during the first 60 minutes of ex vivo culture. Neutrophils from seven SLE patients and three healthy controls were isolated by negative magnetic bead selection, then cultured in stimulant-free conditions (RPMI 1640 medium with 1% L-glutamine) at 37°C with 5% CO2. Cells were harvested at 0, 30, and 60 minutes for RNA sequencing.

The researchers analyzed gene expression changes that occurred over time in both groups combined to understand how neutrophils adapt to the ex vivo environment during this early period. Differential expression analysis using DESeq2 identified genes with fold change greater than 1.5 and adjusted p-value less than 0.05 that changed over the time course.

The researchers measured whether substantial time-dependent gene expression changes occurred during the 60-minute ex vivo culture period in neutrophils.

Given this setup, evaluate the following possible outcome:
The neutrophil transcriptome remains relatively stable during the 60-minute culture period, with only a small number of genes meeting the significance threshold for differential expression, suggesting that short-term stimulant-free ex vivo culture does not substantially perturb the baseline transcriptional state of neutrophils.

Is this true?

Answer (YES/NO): NO